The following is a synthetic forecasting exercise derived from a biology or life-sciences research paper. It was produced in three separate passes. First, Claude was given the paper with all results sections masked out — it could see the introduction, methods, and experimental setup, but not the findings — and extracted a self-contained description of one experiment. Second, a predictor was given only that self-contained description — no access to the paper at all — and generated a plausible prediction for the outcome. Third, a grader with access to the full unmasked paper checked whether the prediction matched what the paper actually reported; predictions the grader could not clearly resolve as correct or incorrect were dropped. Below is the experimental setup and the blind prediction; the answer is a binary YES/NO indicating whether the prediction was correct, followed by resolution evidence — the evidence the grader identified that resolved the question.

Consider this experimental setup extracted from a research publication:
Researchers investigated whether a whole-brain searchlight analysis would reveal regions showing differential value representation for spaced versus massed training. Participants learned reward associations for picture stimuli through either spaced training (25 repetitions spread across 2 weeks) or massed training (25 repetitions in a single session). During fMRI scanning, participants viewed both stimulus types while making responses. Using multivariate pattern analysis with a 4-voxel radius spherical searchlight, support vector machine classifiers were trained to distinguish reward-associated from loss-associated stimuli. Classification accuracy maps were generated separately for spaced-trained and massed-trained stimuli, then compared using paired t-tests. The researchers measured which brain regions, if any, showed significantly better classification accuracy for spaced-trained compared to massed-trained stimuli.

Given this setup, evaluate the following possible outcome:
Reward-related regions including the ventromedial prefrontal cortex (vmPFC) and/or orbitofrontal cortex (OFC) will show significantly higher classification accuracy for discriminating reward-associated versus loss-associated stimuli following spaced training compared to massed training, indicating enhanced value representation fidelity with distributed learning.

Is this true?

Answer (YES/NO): YES